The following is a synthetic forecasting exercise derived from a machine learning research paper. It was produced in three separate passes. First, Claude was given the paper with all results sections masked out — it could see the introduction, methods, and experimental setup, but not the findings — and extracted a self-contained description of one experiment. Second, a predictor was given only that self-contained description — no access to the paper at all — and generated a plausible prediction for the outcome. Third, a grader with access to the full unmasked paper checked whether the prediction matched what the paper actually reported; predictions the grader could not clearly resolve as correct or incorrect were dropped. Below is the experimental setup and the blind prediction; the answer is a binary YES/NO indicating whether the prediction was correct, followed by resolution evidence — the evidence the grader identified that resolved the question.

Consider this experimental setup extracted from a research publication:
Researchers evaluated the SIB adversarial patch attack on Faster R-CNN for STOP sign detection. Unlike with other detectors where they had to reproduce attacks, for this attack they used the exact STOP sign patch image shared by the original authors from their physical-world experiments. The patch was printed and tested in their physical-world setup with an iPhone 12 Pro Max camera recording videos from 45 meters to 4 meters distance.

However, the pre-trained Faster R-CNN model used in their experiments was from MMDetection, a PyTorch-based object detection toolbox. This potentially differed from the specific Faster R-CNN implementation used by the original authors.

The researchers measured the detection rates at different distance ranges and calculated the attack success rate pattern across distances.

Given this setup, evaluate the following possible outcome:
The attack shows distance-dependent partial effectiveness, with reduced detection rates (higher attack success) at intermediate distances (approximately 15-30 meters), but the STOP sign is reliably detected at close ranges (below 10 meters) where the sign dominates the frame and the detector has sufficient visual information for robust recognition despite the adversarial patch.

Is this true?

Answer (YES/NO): NO